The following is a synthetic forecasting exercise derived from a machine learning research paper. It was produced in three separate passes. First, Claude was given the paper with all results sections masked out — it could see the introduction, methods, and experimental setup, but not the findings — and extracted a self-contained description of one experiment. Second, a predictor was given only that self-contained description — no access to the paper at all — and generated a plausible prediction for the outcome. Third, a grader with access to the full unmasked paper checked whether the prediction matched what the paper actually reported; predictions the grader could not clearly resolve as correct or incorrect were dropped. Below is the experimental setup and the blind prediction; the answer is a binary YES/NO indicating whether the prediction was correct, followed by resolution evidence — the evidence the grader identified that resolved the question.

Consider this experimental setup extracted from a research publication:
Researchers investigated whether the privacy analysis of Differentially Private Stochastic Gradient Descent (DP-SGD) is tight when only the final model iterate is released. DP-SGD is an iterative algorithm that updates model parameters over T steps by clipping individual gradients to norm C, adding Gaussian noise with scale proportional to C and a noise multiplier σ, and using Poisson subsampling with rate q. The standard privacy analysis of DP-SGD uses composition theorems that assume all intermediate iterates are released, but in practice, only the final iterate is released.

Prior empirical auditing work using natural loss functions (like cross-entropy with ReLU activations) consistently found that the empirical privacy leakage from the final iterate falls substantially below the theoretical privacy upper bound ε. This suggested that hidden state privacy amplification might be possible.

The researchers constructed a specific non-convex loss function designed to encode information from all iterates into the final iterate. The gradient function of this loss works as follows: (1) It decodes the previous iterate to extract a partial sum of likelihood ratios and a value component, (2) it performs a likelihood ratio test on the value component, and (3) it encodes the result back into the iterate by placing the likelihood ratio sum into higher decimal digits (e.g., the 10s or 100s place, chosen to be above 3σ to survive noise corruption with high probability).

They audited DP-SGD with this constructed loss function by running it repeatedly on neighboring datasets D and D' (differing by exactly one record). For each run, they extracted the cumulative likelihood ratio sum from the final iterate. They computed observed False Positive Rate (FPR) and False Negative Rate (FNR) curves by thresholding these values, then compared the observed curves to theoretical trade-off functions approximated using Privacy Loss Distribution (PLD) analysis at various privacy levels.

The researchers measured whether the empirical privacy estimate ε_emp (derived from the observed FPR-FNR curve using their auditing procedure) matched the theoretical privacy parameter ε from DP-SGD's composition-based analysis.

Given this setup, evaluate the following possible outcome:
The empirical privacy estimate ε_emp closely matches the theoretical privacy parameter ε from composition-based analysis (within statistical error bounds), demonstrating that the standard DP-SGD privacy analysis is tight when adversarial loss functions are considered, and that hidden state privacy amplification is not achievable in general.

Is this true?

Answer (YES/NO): YES